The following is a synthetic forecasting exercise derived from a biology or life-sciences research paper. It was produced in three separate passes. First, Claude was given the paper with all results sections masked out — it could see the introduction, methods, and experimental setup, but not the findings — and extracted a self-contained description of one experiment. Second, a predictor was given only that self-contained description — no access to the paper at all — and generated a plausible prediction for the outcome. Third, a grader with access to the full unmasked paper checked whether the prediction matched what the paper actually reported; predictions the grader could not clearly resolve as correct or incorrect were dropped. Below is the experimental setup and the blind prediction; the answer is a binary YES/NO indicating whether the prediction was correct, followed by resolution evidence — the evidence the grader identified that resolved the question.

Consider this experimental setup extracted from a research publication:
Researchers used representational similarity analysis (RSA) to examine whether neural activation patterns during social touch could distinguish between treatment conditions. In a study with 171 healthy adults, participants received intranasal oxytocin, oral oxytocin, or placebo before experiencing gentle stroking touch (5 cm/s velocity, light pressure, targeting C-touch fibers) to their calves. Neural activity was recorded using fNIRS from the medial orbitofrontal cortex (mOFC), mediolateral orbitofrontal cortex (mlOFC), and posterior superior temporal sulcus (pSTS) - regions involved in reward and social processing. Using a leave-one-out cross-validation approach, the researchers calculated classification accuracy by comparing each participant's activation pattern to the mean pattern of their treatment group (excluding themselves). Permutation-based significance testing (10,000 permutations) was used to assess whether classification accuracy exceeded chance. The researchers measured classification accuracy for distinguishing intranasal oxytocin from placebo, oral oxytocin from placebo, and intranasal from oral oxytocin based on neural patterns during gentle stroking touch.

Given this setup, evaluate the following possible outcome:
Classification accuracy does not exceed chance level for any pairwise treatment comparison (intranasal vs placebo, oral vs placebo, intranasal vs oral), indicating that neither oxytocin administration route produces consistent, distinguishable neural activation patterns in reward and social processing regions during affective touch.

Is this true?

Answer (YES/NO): NO